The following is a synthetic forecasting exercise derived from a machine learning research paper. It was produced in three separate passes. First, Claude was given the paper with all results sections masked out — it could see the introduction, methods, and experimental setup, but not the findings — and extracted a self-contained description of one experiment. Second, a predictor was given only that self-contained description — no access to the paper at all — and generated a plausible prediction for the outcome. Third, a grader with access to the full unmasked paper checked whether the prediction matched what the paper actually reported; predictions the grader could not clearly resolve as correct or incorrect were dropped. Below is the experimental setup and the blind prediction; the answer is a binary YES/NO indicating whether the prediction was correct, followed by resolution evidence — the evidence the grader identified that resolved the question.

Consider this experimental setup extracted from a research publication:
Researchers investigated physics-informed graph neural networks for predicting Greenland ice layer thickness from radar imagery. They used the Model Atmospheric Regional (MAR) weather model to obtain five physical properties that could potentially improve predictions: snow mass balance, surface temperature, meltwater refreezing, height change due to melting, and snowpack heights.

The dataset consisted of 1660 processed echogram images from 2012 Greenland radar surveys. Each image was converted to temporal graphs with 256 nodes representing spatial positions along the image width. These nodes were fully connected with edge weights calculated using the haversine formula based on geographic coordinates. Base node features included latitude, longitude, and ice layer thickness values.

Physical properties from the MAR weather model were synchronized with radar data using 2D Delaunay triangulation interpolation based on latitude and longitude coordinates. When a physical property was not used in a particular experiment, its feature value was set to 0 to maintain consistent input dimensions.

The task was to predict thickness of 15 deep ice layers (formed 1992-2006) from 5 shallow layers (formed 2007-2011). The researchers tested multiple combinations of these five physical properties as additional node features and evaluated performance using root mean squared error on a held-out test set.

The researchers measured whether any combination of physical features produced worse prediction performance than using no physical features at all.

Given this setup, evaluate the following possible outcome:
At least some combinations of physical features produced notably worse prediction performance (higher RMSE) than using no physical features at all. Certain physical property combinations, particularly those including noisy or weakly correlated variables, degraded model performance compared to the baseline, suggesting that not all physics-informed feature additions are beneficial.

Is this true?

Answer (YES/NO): YES